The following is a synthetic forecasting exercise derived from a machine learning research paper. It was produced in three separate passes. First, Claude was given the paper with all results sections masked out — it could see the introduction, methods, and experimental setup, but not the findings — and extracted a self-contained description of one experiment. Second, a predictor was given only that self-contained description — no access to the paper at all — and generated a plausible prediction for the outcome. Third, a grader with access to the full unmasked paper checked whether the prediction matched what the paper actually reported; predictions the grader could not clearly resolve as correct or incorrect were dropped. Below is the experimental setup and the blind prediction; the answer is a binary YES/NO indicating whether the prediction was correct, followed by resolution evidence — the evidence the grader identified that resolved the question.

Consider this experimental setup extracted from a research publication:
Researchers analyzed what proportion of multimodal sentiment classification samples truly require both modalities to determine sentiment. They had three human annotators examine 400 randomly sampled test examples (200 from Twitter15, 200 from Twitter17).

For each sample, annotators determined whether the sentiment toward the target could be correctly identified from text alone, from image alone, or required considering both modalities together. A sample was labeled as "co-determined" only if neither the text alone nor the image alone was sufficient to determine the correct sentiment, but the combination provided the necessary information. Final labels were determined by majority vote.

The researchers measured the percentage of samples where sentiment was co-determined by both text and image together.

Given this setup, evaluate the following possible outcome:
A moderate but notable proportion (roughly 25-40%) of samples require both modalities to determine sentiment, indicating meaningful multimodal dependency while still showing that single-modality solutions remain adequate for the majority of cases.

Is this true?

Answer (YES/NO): NO